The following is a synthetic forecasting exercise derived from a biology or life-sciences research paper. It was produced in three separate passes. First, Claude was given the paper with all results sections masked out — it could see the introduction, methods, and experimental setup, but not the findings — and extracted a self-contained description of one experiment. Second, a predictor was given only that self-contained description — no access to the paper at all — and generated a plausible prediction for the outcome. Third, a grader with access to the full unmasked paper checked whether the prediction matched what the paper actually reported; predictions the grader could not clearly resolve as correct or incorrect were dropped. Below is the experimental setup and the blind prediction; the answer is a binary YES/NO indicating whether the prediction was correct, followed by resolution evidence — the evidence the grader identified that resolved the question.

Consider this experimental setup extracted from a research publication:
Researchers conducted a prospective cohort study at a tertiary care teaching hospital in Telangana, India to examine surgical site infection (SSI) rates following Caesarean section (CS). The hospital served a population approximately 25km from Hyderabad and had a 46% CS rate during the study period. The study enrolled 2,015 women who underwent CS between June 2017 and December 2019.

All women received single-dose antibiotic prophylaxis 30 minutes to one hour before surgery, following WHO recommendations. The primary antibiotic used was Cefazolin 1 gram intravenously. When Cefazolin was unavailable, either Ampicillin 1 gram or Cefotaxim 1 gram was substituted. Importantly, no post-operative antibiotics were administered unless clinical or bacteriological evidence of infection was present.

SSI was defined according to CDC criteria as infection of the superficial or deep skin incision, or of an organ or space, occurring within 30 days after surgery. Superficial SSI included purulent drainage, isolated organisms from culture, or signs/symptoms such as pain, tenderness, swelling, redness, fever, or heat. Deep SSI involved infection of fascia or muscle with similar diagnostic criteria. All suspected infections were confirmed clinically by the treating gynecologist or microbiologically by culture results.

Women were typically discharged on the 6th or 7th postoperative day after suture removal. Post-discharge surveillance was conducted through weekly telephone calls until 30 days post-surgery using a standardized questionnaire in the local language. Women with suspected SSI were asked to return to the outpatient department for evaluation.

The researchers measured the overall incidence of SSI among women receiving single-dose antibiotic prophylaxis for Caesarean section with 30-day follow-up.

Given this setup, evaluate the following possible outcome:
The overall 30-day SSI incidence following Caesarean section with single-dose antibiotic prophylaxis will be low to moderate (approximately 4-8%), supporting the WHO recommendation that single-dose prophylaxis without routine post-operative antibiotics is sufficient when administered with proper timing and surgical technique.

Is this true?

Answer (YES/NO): YES